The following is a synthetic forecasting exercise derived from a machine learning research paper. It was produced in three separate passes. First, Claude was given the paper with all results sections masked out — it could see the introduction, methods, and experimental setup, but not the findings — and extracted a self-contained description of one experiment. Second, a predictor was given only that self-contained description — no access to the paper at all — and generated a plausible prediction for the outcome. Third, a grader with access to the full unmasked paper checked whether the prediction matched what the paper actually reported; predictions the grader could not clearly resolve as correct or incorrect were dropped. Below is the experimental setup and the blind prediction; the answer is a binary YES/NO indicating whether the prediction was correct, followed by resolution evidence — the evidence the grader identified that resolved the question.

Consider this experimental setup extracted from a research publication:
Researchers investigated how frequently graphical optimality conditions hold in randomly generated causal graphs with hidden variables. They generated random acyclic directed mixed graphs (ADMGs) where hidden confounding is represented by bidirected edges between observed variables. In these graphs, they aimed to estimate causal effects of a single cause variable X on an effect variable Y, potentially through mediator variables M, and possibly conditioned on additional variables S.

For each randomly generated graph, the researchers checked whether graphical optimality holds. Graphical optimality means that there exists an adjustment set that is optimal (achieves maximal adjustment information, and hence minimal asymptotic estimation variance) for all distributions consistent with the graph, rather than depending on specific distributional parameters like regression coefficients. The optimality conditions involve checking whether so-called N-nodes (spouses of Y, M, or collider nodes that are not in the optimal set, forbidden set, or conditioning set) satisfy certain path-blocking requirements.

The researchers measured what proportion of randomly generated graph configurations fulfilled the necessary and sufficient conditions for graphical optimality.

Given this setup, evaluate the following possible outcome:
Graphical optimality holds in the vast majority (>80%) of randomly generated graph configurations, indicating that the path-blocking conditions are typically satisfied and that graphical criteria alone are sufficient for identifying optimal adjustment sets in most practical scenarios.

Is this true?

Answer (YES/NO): YES